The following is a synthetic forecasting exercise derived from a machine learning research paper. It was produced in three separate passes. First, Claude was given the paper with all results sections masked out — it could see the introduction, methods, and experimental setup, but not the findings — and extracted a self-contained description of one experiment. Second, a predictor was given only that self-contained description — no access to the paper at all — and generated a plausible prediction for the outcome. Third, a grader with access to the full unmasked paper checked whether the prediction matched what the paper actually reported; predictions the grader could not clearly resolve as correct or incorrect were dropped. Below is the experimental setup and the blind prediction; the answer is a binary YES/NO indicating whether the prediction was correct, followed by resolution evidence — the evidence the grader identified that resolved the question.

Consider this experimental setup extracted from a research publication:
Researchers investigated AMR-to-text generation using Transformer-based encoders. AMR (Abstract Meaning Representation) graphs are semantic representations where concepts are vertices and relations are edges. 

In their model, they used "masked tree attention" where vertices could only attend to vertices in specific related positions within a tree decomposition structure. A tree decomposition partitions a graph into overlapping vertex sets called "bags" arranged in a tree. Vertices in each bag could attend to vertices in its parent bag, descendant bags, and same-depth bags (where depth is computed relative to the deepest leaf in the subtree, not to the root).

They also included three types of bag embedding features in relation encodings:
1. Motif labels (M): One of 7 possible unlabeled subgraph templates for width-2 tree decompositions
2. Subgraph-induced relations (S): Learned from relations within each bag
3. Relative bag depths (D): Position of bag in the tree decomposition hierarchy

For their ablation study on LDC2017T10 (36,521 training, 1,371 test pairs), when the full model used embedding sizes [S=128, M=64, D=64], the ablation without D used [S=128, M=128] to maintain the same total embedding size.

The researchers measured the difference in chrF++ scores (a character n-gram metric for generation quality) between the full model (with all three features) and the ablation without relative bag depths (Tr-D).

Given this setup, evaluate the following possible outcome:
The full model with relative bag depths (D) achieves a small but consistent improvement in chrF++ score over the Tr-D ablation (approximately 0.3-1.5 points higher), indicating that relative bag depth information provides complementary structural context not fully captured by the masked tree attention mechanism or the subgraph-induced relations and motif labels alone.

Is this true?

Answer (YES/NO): NO